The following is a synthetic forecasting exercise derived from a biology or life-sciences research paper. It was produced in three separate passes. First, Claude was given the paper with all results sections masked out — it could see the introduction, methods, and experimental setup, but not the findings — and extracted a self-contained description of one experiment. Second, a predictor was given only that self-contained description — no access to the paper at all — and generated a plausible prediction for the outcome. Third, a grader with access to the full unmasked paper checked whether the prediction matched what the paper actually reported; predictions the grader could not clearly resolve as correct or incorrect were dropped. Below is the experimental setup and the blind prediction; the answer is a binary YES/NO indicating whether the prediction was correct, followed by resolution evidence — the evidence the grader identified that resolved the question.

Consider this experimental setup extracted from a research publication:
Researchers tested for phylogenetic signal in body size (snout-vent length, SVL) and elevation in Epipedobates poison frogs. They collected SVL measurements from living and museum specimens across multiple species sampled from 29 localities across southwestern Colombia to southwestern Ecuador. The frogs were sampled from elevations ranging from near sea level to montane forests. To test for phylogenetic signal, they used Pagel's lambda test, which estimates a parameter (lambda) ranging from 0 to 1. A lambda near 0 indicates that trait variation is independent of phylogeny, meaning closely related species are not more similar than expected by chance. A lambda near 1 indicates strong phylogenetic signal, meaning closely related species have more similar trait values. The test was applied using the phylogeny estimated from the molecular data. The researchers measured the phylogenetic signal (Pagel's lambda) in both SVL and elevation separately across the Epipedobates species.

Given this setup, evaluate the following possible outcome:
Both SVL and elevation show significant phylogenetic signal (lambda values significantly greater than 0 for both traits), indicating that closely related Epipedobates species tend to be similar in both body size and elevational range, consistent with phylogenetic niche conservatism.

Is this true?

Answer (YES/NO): NO